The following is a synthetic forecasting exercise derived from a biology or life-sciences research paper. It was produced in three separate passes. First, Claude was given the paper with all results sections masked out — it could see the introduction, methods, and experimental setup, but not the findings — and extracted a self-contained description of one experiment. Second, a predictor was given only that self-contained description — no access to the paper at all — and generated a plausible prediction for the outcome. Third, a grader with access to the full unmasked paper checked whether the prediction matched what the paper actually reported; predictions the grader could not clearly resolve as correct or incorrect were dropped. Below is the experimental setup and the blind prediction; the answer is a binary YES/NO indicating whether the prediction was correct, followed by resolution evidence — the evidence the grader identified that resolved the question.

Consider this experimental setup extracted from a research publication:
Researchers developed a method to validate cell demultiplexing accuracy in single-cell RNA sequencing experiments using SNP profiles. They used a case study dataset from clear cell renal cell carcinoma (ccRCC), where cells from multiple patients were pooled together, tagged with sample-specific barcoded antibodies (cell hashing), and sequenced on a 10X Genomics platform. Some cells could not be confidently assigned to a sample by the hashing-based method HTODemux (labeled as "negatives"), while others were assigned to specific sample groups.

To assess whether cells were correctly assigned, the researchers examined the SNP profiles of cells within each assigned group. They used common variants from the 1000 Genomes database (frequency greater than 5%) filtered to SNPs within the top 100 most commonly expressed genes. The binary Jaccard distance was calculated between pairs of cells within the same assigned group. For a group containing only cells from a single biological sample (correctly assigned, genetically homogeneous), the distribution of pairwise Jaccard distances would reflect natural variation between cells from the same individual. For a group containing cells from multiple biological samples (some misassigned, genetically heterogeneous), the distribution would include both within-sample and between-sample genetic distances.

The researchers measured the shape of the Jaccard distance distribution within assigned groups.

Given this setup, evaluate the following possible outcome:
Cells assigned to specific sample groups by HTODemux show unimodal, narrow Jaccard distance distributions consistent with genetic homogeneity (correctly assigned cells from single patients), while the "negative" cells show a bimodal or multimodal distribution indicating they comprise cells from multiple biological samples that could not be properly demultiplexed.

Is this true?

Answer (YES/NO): NO